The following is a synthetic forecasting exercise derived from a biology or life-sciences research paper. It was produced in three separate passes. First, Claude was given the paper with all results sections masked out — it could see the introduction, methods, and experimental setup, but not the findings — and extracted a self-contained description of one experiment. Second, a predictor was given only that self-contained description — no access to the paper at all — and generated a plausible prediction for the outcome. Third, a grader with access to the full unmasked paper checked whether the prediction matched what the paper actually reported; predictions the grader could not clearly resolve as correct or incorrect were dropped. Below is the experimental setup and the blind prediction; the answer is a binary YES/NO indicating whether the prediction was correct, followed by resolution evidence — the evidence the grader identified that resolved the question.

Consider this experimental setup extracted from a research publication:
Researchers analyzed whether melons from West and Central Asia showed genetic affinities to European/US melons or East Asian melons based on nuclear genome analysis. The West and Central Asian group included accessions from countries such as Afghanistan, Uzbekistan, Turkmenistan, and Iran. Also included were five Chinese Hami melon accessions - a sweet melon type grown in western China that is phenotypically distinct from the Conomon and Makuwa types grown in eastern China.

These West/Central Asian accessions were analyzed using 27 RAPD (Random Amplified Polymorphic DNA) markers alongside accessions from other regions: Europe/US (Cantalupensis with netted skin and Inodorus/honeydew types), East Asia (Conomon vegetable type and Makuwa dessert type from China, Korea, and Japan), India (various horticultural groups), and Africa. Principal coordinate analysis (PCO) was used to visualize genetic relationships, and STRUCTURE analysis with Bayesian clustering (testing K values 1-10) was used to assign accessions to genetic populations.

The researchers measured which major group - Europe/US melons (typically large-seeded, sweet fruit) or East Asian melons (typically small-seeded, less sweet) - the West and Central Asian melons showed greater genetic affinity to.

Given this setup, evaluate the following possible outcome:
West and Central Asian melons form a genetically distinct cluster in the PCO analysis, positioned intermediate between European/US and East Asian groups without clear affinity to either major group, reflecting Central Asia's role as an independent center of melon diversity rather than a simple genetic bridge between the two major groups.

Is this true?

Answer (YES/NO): NO